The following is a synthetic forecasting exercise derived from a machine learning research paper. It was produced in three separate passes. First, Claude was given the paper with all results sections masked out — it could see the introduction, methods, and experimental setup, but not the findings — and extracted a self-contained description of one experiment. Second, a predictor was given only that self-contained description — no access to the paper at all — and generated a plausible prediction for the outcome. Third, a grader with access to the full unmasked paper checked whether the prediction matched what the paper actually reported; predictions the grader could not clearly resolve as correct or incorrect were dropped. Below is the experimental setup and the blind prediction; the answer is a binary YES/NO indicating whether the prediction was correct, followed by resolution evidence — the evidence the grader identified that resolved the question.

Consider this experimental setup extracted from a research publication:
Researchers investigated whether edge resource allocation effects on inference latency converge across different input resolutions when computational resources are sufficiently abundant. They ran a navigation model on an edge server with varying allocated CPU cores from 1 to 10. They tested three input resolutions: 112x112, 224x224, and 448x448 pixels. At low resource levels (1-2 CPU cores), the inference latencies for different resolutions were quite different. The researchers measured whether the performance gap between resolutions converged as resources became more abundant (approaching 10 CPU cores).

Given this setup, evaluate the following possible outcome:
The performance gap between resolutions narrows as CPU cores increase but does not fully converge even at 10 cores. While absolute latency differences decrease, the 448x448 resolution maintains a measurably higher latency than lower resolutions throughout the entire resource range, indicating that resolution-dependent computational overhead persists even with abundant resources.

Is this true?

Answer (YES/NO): NO